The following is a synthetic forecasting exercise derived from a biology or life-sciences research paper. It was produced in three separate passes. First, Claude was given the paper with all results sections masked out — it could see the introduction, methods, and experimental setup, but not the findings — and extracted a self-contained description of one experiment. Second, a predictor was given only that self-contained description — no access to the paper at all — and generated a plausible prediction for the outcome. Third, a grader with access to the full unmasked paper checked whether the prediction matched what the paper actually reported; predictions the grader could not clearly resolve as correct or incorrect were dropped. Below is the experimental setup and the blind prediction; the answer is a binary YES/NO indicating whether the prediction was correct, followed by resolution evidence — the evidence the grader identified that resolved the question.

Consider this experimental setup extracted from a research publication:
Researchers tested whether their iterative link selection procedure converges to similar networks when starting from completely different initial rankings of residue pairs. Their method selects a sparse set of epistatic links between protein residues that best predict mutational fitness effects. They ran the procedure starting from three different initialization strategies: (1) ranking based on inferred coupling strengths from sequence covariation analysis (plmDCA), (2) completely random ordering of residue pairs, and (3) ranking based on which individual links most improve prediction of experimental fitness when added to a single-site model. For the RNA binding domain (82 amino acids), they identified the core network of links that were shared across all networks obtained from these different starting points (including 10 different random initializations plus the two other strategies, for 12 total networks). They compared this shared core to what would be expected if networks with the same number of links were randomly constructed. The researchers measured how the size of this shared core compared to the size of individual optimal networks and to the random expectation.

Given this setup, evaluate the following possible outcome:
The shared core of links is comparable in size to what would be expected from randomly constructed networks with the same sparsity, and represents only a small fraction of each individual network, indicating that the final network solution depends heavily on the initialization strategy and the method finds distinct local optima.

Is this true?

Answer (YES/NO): NO